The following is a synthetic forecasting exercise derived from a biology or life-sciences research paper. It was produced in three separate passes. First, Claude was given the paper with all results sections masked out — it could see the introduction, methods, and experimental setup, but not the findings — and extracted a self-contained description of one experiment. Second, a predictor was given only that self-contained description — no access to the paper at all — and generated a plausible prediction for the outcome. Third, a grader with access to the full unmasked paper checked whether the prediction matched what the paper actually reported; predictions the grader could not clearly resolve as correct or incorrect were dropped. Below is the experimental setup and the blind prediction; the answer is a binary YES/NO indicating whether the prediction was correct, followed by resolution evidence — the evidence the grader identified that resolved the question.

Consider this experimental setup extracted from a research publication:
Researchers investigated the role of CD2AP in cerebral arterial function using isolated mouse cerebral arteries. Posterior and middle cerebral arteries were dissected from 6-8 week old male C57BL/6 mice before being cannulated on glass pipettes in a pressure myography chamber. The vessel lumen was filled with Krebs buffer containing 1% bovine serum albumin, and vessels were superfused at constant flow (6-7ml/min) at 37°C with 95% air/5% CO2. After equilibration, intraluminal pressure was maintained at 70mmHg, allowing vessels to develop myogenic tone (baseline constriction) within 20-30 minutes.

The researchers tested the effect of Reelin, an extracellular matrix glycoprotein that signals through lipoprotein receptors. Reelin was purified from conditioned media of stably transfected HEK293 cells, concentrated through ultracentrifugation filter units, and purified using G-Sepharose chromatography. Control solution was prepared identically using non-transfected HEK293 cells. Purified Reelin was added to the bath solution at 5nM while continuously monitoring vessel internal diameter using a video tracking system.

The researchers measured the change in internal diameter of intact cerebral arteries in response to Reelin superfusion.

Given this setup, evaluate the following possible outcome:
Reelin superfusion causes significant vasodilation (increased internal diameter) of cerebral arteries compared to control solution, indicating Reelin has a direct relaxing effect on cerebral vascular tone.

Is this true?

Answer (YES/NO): YES